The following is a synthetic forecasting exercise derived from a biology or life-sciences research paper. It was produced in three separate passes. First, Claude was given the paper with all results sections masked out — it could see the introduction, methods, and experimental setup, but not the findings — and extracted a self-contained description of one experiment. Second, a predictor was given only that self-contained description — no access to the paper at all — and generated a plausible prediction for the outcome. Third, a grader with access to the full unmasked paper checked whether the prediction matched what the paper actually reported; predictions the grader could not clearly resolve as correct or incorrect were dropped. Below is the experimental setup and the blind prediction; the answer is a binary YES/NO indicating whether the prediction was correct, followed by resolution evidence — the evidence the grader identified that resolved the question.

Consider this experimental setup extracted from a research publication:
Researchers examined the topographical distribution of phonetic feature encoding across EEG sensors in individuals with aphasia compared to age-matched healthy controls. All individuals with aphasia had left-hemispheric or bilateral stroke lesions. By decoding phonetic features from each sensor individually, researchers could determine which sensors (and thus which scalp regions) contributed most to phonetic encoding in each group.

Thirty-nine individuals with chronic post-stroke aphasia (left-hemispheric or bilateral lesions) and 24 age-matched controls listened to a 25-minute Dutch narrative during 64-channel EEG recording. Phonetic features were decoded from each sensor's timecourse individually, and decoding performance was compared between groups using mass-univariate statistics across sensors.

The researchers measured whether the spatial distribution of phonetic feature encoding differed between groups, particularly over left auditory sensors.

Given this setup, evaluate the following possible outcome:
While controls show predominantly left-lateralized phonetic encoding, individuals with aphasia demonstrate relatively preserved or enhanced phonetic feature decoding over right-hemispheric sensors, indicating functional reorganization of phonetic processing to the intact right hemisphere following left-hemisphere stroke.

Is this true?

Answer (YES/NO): NO